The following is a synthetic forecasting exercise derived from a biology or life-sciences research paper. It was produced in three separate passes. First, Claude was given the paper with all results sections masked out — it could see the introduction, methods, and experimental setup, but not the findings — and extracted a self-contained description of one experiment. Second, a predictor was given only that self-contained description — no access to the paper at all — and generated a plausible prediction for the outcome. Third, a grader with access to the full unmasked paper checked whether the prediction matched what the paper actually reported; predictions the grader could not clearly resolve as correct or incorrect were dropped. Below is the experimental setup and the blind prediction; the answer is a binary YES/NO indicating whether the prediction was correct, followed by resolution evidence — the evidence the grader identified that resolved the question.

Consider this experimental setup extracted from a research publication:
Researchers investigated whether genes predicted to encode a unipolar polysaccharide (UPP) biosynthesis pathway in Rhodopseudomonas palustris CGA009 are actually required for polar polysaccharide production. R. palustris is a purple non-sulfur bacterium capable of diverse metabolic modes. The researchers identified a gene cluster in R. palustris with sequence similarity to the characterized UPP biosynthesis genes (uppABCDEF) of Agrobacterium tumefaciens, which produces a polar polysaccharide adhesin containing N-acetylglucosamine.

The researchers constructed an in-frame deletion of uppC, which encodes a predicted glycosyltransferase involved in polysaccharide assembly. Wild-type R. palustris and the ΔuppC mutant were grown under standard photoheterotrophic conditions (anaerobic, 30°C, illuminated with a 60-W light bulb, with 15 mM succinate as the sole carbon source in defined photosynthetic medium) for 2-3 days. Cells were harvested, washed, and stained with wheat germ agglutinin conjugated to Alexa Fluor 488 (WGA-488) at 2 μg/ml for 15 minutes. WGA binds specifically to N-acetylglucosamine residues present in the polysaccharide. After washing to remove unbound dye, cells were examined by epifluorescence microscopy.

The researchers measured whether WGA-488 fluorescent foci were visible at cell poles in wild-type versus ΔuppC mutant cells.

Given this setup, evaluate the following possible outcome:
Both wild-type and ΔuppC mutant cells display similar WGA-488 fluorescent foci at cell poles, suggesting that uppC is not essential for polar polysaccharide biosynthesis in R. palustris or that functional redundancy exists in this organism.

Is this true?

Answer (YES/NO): NO